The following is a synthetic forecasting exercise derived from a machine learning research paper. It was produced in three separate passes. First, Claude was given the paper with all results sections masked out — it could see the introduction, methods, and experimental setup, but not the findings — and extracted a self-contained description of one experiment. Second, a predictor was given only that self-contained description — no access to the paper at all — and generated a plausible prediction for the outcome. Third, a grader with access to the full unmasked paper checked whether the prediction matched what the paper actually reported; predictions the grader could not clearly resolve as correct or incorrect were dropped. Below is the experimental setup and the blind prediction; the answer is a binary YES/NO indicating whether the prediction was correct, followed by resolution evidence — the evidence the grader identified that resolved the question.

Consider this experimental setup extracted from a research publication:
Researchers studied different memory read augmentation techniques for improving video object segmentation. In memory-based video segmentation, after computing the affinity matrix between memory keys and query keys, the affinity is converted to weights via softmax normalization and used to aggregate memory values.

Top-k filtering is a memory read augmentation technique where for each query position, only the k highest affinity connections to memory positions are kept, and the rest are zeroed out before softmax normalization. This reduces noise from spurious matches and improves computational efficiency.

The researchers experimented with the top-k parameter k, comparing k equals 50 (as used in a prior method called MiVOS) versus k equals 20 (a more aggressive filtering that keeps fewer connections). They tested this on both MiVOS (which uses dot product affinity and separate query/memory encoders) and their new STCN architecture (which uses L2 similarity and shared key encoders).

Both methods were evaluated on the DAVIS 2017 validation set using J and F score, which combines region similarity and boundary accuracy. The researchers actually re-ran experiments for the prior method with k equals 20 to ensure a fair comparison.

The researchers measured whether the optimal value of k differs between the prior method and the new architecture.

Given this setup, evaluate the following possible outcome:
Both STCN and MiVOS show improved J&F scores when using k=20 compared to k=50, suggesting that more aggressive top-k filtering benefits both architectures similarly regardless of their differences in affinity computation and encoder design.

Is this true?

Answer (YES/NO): NO